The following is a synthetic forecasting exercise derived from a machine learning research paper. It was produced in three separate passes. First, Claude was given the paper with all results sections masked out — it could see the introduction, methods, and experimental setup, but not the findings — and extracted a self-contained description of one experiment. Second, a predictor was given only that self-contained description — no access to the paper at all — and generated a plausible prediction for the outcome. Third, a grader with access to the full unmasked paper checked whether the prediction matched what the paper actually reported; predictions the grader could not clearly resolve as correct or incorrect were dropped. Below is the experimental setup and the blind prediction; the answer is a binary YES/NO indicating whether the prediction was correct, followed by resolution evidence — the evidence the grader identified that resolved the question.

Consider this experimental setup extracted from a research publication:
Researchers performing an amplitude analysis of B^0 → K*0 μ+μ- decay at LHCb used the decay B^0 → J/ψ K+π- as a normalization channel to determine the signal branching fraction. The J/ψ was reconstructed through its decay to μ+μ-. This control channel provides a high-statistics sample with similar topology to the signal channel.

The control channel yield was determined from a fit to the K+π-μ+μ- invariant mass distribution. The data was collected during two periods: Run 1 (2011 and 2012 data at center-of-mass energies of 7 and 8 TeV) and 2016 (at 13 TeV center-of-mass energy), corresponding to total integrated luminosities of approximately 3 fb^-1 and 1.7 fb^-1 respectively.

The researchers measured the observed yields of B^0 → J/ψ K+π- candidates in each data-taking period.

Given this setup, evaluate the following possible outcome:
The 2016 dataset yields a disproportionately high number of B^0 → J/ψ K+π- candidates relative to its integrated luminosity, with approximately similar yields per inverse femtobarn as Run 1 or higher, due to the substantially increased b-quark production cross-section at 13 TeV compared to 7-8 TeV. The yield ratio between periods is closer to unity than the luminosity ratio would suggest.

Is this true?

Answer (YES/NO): YES